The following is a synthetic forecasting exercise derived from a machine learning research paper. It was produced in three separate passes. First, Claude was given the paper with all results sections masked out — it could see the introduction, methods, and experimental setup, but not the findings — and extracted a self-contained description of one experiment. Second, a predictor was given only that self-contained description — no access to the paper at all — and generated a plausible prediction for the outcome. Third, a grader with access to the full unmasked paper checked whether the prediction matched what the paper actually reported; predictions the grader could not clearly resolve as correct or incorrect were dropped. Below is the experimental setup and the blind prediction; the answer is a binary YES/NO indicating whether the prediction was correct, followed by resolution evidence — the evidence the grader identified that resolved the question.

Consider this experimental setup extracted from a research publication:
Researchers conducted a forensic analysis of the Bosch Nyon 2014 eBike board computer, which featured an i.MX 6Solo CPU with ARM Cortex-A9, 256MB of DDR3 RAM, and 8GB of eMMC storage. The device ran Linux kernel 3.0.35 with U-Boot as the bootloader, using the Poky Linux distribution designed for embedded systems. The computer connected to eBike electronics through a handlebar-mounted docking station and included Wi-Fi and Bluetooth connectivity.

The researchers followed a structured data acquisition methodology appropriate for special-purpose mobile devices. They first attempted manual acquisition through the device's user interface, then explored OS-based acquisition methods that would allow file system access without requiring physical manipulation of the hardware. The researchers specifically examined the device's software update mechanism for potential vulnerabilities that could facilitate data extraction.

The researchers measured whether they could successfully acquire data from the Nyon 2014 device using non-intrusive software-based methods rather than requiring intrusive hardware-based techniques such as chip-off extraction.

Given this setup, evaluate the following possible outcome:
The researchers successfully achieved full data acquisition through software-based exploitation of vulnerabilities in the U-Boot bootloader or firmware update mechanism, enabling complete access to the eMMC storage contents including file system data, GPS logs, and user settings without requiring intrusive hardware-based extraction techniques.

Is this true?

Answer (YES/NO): YES